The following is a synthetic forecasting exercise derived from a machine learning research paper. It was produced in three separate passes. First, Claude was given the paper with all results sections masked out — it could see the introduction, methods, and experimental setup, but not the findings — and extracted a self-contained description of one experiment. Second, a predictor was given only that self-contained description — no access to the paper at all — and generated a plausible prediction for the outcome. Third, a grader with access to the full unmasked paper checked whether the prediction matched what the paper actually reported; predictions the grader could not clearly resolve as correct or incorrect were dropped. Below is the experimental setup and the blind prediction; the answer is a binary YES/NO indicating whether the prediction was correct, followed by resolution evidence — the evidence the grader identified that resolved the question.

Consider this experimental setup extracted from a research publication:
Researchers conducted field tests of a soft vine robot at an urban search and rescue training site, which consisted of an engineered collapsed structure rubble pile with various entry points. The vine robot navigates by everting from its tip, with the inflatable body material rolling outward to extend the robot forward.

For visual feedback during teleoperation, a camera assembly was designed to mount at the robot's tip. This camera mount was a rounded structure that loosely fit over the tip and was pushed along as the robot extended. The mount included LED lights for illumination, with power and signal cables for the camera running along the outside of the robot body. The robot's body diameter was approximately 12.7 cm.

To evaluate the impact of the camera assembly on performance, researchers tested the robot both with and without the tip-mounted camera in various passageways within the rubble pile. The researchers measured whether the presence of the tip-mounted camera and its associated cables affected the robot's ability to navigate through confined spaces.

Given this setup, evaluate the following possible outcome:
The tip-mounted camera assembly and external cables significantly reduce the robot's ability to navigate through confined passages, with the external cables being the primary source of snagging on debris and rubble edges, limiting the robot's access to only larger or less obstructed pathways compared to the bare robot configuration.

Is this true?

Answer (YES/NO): NO